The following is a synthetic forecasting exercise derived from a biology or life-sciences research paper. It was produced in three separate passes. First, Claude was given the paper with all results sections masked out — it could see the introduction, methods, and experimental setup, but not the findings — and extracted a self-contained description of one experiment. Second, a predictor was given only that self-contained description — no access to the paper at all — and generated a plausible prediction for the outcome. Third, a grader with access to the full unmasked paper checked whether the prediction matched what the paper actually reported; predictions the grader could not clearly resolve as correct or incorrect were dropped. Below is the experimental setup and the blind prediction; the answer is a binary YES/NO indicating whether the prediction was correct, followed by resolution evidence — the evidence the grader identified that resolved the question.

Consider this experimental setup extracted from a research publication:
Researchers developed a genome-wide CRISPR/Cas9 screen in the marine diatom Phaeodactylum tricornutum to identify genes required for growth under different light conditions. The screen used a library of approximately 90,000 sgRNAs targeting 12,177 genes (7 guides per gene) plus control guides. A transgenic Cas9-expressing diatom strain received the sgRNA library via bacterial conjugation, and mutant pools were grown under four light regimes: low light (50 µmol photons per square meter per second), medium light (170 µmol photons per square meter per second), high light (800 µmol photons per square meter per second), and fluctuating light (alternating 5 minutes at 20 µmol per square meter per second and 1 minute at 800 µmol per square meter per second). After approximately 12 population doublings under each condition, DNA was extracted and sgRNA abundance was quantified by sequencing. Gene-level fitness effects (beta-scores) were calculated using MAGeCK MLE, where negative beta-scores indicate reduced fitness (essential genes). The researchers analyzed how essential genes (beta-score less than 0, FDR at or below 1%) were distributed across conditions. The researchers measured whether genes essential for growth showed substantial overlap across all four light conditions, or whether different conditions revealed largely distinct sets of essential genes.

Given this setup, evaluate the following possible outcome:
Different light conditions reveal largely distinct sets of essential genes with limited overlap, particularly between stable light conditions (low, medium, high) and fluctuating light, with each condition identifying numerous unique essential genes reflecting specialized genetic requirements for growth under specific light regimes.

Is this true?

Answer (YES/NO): NO